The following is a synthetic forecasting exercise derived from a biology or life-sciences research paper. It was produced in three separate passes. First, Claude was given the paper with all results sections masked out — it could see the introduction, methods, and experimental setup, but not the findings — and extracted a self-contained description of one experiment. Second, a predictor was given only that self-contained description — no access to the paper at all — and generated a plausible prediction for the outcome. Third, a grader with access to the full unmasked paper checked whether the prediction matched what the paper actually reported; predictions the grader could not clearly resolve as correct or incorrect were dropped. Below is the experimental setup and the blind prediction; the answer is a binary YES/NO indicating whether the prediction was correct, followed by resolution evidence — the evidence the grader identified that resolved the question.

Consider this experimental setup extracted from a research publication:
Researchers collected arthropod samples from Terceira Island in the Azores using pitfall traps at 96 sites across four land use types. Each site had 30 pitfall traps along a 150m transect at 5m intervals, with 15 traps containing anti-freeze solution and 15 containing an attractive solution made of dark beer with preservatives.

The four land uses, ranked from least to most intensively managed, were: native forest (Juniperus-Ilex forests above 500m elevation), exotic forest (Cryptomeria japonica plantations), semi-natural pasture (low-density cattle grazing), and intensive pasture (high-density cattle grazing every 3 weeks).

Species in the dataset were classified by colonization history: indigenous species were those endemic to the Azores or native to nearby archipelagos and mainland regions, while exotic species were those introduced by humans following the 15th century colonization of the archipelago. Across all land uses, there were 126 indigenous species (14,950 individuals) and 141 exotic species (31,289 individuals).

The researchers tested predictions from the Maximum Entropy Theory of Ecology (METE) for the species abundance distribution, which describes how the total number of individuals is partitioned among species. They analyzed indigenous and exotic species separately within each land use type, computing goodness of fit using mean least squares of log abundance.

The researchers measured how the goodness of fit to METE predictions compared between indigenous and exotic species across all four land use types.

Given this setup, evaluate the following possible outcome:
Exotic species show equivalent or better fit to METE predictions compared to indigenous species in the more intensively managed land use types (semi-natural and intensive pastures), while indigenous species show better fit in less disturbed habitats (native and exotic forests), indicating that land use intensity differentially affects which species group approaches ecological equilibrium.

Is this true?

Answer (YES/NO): NO